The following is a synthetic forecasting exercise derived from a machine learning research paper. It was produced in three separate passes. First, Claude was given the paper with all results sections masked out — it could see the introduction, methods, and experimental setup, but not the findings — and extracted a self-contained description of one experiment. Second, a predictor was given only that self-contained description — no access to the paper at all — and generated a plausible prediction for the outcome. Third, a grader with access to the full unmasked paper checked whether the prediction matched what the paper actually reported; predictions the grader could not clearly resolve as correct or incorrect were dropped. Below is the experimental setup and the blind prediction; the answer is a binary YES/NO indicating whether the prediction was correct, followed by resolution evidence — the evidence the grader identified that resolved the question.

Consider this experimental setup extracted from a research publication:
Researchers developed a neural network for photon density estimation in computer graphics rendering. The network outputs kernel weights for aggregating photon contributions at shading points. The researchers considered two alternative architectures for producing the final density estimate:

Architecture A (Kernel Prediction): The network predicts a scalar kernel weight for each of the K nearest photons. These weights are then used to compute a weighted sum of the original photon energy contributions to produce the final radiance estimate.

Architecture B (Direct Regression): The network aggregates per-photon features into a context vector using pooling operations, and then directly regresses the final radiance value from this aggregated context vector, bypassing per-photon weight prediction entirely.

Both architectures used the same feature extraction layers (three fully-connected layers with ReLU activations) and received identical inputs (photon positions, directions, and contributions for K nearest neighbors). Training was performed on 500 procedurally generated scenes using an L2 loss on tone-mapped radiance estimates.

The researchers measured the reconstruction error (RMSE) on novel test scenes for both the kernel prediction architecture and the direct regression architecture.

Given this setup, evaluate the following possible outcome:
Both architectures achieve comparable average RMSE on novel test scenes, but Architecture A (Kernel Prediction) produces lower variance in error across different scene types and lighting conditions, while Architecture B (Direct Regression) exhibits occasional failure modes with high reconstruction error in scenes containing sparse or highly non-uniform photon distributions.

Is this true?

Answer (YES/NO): NO